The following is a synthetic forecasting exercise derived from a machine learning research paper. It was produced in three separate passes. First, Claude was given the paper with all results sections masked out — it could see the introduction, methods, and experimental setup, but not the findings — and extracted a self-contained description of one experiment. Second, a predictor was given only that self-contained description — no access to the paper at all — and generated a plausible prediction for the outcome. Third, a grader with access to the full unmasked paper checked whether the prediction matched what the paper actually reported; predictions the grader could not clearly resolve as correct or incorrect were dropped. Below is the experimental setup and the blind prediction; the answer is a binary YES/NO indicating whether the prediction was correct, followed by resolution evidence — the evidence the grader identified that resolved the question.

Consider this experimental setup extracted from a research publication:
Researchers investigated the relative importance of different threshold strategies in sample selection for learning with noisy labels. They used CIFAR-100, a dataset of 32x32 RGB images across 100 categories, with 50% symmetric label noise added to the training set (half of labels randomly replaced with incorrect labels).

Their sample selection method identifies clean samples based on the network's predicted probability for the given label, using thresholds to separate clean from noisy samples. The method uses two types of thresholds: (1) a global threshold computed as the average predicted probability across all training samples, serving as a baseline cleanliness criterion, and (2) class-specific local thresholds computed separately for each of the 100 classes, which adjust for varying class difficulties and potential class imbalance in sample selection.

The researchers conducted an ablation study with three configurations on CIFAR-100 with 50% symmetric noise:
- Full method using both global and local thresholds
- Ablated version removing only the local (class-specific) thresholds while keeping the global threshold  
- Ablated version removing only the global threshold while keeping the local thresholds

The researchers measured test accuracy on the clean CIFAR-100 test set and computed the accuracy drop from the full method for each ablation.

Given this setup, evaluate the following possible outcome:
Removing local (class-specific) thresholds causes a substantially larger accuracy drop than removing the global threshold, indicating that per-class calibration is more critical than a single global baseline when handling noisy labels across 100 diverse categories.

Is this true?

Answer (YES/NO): YES